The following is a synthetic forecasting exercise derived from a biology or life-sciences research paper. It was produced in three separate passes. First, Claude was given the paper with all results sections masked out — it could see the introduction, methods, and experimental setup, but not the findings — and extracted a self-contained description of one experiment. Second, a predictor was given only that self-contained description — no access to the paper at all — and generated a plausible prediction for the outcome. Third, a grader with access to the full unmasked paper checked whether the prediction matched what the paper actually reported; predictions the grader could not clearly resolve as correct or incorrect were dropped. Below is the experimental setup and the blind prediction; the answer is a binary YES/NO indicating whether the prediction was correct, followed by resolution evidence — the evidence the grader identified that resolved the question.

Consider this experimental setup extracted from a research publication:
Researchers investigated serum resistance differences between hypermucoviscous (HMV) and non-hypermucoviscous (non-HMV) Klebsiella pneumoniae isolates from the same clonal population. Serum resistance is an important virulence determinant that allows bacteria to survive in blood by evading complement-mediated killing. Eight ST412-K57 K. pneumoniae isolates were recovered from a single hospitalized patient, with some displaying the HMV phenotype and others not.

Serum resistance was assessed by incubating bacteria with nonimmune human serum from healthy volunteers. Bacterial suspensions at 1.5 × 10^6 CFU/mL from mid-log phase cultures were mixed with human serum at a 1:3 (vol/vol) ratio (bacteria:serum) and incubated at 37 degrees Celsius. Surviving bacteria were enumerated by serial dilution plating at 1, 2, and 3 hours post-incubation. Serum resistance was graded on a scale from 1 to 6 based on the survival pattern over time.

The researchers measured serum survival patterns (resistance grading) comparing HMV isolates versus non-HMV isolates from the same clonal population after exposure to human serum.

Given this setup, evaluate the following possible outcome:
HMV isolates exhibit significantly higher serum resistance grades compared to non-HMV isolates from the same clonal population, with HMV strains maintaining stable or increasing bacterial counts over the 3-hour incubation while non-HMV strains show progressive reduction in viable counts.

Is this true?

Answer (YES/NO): NO